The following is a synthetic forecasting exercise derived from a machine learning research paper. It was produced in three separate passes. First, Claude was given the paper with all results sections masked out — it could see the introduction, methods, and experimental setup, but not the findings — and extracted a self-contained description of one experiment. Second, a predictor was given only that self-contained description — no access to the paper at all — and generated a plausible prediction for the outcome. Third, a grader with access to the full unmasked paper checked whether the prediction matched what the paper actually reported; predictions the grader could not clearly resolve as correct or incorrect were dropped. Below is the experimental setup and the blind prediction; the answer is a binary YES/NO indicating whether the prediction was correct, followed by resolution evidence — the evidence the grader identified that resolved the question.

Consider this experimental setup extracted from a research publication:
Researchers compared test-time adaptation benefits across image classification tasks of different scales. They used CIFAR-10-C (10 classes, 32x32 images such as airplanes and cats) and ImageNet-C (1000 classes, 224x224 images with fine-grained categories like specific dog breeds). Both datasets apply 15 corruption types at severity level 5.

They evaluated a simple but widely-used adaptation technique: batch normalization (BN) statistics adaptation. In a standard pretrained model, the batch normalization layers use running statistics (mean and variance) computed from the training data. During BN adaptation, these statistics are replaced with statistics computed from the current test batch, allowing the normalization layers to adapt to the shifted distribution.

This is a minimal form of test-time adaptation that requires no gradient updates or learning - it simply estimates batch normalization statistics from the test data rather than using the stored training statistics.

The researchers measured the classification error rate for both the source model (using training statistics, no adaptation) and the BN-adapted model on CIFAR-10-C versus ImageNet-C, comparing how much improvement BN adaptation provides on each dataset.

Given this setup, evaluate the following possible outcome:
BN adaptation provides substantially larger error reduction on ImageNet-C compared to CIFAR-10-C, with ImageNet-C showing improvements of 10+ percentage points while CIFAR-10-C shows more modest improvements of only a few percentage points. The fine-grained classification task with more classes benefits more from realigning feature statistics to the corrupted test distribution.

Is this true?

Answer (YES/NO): NO